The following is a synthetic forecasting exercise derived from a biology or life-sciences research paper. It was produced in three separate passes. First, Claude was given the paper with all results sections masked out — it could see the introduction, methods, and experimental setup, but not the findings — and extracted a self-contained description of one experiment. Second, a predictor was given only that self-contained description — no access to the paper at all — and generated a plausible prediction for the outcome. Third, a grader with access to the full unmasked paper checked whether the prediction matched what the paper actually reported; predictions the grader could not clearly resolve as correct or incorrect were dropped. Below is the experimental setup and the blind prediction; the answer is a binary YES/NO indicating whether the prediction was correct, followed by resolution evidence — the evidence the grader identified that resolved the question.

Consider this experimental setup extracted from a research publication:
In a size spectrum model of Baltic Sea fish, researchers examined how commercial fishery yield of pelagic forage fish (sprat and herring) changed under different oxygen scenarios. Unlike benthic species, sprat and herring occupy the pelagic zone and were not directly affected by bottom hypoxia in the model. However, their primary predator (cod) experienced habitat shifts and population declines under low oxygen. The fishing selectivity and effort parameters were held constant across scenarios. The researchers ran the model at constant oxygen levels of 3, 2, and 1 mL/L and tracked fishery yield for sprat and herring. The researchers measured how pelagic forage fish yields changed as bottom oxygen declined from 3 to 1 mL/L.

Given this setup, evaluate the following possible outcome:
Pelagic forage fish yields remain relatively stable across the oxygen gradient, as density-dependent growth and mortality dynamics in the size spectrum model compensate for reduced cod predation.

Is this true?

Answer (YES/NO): NO